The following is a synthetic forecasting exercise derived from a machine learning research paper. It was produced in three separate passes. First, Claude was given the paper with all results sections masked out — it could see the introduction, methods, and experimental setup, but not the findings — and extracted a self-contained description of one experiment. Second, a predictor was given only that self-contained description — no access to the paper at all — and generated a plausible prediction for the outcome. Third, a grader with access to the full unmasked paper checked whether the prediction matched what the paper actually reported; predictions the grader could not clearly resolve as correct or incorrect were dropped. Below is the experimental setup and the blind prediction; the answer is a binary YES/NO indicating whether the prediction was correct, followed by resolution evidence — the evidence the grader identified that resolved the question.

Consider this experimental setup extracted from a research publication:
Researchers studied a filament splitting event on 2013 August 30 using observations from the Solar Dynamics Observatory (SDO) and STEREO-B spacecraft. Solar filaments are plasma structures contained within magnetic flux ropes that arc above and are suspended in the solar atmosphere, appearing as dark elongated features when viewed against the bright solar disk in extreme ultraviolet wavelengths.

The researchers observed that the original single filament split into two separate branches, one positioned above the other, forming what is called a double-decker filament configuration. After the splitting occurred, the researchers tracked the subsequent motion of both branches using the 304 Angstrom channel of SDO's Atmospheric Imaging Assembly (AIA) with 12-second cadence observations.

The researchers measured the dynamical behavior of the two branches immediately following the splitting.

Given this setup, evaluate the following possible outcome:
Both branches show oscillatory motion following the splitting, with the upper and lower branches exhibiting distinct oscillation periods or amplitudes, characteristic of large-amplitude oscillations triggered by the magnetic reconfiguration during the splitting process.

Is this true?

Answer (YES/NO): NO